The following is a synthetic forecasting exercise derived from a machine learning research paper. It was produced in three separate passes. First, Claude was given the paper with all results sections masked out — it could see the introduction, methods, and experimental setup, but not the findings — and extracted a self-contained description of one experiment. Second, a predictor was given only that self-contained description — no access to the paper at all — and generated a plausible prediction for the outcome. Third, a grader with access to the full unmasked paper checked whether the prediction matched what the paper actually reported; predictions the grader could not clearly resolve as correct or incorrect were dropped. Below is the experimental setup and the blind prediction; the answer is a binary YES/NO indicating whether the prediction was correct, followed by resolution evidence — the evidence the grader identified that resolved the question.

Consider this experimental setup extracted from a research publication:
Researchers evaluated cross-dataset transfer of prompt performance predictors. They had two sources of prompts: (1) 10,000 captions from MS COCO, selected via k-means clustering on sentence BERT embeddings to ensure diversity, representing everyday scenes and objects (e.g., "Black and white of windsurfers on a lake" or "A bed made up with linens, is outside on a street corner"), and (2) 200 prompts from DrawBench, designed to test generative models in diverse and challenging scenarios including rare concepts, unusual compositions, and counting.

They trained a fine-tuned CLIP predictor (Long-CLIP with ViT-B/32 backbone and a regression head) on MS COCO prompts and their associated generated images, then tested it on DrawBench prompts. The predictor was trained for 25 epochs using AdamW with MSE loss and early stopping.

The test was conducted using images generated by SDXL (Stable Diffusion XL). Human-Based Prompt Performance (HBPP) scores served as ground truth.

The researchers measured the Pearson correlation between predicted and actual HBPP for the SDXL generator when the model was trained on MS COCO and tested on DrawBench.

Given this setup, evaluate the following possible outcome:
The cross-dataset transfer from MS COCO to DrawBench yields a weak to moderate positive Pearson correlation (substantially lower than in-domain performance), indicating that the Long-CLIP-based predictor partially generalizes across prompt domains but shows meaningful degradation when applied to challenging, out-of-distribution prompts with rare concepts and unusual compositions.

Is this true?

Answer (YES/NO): NO